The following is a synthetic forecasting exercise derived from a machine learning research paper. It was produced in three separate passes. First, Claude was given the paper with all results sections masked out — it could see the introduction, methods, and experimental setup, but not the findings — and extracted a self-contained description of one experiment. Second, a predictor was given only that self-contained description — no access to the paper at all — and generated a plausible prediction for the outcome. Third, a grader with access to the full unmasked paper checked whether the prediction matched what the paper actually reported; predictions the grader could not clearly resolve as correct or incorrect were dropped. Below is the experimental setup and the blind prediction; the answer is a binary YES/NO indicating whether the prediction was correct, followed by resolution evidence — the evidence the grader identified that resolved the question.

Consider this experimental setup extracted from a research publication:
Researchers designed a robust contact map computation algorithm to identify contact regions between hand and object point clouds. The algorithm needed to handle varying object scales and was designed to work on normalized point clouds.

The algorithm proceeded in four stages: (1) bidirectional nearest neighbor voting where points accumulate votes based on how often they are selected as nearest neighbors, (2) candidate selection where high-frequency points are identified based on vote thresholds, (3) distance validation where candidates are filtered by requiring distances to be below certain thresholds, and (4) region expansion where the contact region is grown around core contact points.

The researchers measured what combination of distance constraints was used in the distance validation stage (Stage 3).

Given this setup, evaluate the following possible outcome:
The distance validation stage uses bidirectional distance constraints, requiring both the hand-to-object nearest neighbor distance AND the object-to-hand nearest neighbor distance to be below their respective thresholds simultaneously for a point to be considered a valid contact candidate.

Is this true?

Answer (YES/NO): NO